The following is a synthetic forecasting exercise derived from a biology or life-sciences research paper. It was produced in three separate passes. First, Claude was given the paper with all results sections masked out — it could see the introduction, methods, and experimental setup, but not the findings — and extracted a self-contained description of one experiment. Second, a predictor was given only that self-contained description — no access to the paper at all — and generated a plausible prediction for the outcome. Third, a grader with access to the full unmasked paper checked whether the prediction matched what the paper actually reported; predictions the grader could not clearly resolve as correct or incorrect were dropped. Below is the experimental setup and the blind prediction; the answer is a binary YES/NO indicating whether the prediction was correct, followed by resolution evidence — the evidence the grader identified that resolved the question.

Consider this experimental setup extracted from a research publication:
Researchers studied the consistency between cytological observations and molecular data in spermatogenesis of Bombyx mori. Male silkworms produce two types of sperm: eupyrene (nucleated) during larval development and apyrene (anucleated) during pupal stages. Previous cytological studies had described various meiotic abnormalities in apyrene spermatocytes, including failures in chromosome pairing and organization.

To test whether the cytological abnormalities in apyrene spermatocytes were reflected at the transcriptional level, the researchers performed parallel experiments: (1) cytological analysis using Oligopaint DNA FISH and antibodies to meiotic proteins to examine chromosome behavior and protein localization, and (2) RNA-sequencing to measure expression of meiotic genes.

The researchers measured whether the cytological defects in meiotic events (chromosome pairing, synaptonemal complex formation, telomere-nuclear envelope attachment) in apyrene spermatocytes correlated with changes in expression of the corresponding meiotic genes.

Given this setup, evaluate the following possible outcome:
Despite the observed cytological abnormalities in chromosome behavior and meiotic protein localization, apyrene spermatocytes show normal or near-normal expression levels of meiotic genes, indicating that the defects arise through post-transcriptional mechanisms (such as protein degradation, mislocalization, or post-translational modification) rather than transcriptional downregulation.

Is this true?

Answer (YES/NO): NO